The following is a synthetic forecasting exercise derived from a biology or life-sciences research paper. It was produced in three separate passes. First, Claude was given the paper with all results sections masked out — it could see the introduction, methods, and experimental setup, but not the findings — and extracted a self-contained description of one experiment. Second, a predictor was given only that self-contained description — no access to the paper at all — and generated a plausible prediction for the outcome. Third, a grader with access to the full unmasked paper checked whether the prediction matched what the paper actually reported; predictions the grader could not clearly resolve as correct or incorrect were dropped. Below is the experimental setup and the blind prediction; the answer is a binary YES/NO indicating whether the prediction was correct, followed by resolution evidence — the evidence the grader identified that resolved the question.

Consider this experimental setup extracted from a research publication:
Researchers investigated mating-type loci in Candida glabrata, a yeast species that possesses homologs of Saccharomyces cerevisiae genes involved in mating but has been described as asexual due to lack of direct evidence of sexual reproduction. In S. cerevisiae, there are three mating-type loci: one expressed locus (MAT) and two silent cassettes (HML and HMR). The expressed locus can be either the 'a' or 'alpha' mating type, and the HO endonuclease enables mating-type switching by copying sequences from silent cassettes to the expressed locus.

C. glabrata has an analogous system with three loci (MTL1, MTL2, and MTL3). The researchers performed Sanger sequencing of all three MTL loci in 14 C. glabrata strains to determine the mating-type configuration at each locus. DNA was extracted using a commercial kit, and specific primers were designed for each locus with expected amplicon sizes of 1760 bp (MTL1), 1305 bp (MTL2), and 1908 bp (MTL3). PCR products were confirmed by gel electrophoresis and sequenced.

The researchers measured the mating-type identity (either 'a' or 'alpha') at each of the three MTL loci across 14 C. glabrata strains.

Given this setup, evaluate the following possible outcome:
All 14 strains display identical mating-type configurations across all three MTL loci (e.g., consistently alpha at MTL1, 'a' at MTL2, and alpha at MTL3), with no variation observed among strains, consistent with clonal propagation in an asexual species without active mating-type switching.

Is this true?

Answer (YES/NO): NO